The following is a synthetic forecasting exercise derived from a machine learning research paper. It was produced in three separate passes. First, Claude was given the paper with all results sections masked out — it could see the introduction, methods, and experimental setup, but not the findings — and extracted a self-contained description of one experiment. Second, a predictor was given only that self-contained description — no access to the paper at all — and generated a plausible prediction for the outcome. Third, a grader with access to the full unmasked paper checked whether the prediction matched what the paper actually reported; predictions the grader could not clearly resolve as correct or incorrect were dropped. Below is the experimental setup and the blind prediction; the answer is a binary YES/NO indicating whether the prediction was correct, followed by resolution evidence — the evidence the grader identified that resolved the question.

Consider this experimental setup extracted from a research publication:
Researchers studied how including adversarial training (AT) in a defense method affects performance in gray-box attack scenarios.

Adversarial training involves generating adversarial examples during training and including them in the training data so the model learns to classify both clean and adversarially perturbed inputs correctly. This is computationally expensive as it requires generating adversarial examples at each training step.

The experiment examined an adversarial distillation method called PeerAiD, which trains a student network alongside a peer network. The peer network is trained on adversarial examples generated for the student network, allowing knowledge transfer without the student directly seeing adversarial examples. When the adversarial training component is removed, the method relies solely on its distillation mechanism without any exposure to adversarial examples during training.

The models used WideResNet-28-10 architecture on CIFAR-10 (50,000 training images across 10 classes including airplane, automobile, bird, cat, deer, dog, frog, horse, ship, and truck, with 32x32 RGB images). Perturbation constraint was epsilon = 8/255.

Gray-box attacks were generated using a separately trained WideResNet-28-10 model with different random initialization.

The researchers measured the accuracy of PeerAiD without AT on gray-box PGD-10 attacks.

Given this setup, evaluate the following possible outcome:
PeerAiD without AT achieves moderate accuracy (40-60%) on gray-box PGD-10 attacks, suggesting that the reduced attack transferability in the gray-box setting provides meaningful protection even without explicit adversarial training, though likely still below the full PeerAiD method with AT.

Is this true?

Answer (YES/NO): NO